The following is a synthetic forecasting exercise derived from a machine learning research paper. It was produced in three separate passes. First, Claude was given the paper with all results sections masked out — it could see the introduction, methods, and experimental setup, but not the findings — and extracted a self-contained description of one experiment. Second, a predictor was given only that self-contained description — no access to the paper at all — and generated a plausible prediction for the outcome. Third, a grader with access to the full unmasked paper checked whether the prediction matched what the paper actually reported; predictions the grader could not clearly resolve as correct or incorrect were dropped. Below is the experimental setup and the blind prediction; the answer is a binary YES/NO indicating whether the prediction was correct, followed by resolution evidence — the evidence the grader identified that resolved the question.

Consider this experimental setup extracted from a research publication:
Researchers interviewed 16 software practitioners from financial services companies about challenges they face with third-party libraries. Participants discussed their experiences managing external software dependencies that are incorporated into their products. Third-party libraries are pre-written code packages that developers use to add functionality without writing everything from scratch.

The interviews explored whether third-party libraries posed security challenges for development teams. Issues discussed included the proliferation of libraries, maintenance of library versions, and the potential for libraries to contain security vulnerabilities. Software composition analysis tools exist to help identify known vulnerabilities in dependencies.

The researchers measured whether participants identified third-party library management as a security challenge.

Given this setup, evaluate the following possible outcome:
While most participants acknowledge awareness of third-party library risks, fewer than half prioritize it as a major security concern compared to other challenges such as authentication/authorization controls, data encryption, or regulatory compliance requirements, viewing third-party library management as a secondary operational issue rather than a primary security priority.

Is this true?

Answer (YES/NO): NO